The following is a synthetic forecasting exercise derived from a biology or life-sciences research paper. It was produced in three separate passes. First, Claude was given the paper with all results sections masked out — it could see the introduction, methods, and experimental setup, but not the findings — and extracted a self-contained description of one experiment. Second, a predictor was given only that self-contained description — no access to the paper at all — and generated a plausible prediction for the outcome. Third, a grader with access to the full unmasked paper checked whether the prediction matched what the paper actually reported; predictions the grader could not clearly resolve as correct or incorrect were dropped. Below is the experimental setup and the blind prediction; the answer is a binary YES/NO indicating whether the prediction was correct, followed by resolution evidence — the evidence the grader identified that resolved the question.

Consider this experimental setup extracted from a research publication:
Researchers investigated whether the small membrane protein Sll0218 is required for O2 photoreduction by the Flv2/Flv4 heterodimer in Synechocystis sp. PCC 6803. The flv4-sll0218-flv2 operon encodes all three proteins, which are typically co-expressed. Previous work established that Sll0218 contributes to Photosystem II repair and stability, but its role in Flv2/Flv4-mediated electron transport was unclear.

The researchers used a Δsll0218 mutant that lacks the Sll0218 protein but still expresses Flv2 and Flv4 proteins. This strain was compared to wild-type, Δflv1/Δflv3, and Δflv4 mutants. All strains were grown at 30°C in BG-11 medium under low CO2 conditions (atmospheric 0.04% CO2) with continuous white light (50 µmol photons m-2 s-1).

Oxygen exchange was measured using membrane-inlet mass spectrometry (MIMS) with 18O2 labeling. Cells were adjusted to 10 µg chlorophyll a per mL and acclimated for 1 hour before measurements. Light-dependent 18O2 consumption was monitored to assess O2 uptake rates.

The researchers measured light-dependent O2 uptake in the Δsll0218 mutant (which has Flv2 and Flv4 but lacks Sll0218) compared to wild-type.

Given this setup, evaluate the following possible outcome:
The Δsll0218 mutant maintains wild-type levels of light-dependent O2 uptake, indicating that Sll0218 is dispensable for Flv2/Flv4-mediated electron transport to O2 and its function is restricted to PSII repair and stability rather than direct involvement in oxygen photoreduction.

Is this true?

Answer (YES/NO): YES